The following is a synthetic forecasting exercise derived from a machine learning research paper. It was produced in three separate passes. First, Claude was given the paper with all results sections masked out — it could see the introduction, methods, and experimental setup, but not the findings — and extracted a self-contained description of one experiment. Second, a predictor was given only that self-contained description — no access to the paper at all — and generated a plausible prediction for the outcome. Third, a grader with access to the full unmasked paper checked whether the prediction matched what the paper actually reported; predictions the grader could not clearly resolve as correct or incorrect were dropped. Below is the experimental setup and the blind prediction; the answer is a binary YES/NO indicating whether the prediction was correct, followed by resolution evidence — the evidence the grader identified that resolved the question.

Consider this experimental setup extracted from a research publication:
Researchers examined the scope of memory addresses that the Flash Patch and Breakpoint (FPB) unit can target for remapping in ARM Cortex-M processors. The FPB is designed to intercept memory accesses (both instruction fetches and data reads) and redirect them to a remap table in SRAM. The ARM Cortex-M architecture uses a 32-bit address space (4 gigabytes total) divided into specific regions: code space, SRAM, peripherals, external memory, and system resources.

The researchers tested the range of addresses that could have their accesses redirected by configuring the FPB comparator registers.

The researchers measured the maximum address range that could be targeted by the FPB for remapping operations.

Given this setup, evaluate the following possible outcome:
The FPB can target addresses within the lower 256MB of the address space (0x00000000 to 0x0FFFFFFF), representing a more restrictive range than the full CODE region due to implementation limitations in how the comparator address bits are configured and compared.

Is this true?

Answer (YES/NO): NO